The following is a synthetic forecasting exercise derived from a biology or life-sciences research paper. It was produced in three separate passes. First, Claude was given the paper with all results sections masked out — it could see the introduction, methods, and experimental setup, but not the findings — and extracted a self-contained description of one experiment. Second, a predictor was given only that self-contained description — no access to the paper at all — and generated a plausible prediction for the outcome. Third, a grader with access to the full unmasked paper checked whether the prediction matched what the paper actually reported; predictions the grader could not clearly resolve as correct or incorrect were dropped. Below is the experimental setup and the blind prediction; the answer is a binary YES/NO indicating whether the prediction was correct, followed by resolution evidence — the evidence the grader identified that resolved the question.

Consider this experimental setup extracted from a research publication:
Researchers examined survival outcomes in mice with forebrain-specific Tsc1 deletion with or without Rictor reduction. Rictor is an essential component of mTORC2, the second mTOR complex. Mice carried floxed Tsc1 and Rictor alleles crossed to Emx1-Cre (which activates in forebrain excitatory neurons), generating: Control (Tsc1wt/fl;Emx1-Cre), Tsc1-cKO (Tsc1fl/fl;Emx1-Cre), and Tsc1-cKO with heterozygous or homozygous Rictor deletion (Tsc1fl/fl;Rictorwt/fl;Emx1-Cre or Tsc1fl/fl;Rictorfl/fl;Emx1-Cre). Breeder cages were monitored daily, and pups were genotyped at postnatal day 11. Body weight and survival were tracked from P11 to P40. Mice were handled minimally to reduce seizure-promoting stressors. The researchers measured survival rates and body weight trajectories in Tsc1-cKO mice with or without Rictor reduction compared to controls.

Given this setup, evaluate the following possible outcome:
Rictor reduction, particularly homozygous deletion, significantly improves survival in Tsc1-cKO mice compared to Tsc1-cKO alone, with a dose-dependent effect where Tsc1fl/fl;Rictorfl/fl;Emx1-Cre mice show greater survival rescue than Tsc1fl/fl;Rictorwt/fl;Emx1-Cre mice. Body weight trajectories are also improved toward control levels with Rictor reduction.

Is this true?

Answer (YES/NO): NO